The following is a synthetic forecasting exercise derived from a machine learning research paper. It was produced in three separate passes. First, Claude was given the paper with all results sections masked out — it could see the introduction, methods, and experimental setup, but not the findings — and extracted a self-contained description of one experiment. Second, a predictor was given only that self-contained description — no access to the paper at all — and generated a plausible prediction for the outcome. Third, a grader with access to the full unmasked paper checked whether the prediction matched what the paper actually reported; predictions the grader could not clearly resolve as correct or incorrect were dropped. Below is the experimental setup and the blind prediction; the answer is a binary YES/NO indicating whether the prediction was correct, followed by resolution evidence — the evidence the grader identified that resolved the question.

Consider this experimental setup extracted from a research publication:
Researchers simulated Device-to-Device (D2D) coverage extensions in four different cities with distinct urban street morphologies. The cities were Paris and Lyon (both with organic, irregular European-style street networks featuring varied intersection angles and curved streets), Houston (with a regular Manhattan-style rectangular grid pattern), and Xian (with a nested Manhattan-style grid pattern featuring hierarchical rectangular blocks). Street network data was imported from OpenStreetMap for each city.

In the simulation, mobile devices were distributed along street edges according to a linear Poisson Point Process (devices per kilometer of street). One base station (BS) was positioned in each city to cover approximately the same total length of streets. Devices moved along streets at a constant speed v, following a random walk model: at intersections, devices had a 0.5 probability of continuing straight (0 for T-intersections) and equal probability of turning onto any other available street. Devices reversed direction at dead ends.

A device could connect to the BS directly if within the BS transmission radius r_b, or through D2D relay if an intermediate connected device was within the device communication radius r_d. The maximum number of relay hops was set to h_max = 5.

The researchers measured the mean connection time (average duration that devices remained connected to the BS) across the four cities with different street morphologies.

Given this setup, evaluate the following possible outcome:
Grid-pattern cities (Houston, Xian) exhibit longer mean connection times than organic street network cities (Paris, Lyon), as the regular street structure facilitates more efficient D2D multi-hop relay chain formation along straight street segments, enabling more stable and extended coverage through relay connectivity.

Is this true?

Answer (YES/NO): YES